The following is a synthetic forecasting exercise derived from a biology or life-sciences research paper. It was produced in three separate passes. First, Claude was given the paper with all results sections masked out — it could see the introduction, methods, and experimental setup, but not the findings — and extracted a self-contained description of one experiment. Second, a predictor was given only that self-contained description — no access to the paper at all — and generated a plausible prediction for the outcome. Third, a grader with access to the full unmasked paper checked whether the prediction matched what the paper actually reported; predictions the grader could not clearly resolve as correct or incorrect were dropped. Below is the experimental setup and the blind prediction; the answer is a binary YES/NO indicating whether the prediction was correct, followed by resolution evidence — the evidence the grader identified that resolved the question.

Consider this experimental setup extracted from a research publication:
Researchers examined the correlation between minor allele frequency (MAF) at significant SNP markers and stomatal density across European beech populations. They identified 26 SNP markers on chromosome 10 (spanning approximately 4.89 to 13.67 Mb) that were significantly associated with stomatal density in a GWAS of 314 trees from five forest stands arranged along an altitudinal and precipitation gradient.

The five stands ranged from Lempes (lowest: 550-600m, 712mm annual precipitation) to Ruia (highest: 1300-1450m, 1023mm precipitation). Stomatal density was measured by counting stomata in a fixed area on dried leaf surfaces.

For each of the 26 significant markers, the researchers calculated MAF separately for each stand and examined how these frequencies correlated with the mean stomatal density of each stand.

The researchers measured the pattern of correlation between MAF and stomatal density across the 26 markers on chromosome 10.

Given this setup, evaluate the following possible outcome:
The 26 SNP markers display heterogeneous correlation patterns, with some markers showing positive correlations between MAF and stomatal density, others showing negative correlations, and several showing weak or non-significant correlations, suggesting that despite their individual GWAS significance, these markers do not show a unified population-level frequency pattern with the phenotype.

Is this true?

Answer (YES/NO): NO